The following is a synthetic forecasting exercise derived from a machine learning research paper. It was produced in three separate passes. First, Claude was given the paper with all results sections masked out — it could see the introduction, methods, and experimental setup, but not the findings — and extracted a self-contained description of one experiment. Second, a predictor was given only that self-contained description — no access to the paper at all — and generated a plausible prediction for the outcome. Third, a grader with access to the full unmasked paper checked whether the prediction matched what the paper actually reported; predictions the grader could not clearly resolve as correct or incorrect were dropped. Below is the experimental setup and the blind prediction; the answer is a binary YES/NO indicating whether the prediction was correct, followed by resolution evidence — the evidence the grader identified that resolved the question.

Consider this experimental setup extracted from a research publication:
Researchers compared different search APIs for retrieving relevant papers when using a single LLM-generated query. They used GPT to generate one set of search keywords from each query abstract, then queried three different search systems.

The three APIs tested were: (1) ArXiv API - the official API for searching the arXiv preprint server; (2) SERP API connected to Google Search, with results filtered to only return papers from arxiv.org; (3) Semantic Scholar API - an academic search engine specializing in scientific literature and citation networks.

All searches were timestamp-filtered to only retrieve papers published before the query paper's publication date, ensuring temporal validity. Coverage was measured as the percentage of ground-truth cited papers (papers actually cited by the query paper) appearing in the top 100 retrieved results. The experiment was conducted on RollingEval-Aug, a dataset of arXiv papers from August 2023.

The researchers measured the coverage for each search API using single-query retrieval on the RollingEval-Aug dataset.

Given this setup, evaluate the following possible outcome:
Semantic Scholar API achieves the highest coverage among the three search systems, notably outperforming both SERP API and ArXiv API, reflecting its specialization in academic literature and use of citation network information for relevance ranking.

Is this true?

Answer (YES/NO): YES